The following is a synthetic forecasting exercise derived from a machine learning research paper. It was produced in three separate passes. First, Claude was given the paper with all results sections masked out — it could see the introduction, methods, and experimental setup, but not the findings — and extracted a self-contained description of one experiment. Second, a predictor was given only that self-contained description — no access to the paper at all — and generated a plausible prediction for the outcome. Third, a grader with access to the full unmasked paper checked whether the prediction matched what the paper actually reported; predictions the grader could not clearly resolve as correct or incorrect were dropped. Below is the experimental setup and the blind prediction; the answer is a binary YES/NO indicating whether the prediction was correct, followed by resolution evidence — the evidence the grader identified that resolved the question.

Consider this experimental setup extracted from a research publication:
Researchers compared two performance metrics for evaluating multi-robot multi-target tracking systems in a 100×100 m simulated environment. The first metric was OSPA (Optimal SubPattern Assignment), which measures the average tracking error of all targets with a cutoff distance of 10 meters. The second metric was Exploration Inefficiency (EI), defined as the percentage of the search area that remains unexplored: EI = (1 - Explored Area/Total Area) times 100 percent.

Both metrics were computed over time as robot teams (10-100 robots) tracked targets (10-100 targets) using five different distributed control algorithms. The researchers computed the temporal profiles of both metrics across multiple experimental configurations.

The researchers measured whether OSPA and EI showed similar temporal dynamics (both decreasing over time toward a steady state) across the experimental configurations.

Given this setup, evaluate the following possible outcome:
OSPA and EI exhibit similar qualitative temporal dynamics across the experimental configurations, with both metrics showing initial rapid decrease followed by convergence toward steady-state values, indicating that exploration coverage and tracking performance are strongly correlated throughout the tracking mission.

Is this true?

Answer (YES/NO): NO